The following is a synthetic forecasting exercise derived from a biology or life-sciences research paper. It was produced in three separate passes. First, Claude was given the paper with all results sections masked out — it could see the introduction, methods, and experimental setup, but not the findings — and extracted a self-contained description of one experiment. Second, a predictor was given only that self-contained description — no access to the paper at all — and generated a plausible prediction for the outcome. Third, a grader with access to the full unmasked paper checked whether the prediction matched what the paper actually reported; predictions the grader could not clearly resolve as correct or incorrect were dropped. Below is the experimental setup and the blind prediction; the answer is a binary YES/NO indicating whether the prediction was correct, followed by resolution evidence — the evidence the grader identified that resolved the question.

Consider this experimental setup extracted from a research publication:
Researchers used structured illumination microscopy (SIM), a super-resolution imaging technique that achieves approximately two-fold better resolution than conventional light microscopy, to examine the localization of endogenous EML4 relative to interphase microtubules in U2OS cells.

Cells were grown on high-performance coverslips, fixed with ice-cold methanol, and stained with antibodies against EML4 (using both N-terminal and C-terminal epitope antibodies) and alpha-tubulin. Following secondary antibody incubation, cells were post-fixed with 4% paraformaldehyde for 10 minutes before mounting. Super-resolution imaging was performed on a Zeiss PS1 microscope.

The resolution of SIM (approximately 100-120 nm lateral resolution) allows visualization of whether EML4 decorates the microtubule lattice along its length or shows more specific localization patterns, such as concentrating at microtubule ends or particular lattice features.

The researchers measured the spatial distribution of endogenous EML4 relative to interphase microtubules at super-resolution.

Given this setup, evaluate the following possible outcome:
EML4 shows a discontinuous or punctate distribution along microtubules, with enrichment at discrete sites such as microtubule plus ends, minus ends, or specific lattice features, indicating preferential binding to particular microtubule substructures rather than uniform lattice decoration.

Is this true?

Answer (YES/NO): NO